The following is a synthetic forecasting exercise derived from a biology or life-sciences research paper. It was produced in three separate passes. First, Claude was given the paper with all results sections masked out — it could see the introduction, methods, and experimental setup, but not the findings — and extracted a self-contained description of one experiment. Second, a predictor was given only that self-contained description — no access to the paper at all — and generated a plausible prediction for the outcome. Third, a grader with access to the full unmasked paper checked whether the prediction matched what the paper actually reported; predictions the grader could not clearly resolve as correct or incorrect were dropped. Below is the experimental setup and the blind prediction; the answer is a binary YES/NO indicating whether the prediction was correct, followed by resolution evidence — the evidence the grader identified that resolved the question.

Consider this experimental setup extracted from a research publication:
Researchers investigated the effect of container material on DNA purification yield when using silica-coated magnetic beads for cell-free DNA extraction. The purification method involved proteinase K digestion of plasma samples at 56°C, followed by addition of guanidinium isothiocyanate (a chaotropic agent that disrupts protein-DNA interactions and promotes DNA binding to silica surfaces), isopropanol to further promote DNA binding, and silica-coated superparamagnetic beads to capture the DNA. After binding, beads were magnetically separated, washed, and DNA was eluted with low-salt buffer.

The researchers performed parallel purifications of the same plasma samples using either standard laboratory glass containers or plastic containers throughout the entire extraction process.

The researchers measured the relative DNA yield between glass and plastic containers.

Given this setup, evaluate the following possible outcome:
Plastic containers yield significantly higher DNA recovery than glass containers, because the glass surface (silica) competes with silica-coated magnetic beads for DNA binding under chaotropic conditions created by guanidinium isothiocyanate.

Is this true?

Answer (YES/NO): YES